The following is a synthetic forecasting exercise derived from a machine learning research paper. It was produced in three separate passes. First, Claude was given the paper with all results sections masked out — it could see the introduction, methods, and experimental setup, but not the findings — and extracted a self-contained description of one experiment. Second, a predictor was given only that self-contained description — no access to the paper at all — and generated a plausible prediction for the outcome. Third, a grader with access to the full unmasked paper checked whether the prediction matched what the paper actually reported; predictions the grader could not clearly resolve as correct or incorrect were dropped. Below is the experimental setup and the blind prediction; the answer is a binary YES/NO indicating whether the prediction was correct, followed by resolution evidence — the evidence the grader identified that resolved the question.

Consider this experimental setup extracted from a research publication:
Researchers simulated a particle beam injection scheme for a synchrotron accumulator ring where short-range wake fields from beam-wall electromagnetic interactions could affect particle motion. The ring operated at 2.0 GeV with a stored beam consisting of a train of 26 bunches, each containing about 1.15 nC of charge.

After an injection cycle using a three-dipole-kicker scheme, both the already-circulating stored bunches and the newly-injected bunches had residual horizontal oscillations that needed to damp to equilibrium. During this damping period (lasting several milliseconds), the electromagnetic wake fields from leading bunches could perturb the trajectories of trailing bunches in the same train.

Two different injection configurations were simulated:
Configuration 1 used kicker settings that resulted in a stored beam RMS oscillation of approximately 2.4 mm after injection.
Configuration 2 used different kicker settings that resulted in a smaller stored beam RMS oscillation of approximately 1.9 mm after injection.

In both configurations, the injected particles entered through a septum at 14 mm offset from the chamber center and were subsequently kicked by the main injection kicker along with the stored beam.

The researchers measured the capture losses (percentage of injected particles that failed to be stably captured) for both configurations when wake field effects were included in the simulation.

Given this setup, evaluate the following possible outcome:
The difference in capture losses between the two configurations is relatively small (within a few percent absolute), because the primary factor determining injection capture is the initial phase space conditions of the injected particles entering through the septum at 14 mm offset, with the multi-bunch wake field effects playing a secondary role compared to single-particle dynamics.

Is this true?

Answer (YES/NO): NO